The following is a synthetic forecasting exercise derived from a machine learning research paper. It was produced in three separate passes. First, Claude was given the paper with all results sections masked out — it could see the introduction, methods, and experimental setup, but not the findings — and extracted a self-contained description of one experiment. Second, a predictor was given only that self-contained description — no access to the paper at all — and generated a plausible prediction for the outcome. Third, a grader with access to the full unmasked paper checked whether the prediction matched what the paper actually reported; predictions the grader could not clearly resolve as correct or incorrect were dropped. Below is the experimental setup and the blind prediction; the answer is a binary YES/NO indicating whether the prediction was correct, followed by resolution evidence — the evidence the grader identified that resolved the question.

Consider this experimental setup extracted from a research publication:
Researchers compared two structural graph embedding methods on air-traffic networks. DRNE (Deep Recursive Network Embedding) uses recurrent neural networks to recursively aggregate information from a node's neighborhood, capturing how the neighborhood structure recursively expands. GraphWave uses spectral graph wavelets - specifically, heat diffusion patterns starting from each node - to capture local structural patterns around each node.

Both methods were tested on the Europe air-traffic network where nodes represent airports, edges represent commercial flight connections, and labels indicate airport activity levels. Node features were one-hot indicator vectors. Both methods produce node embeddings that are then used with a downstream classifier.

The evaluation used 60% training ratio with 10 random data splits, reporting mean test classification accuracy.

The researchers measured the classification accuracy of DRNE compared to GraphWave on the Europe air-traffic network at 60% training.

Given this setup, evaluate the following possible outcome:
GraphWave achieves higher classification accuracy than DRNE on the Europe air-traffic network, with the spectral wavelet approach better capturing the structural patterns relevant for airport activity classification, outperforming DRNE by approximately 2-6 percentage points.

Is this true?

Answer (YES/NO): NO